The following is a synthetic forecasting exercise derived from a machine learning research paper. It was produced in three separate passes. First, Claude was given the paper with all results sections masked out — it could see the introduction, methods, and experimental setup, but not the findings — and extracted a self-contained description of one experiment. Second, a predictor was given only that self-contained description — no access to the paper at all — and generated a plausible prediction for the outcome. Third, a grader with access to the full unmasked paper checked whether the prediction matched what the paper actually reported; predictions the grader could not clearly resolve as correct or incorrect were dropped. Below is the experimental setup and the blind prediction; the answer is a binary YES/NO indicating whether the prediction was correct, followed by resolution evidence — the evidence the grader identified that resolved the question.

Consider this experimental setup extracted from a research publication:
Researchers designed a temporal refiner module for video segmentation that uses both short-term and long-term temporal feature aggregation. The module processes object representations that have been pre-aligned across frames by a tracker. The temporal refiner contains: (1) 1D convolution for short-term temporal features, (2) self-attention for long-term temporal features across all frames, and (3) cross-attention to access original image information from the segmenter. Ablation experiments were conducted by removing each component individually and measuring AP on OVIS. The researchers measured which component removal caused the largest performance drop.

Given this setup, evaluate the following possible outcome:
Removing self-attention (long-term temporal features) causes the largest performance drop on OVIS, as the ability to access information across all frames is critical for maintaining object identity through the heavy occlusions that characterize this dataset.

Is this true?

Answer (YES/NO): YES